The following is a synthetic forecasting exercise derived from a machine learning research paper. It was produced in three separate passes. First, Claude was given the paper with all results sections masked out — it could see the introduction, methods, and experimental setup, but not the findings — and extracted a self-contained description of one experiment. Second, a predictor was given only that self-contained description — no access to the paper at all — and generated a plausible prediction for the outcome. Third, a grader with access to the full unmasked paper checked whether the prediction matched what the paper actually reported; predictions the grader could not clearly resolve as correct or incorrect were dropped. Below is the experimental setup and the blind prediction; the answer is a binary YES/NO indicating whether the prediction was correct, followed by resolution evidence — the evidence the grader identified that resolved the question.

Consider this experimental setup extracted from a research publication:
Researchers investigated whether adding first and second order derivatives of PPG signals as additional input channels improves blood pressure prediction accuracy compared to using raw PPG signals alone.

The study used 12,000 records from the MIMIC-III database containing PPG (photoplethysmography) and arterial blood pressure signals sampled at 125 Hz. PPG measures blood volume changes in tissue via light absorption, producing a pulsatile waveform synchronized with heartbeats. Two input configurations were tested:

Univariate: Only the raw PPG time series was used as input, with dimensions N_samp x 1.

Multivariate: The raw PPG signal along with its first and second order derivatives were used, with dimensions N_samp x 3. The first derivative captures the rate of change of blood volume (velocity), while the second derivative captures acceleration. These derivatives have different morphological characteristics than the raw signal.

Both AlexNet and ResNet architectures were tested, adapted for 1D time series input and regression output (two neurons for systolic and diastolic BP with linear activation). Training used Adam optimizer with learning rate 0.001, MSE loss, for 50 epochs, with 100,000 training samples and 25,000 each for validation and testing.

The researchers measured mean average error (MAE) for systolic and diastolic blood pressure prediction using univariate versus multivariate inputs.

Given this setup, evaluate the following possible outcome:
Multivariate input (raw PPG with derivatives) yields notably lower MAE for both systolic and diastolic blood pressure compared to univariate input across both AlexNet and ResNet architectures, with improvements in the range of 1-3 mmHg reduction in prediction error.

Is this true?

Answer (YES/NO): NO